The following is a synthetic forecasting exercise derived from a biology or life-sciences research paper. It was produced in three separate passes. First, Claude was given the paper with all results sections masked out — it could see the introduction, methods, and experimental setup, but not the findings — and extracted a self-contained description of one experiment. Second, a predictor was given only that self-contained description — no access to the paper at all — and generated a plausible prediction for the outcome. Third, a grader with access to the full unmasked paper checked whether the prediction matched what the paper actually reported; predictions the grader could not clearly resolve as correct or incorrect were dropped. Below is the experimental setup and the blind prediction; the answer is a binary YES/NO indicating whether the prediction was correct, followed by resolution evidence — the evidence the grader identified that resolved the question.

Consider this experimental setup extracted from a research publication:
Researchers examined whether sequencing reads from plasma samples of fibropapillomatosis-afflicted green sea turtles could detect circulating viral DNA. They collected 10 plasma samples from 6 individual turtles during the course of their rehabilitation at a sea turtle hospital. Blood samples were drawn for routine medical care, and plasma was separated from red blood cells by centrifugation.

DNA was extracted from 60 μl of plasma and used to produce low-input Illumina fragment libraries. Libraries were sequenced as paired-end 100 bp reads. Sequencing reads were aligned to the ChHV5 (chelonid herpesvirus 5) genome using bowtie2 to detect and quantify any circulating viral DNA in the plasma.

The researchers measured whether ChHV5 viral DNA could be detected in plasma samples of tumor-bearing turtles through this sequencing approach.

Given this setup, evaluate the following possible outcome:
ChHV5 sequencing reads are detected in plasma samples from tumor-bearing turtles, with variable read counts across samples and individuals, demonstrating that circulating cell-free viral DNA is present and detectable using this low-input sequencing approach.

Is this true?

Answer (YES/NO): YES